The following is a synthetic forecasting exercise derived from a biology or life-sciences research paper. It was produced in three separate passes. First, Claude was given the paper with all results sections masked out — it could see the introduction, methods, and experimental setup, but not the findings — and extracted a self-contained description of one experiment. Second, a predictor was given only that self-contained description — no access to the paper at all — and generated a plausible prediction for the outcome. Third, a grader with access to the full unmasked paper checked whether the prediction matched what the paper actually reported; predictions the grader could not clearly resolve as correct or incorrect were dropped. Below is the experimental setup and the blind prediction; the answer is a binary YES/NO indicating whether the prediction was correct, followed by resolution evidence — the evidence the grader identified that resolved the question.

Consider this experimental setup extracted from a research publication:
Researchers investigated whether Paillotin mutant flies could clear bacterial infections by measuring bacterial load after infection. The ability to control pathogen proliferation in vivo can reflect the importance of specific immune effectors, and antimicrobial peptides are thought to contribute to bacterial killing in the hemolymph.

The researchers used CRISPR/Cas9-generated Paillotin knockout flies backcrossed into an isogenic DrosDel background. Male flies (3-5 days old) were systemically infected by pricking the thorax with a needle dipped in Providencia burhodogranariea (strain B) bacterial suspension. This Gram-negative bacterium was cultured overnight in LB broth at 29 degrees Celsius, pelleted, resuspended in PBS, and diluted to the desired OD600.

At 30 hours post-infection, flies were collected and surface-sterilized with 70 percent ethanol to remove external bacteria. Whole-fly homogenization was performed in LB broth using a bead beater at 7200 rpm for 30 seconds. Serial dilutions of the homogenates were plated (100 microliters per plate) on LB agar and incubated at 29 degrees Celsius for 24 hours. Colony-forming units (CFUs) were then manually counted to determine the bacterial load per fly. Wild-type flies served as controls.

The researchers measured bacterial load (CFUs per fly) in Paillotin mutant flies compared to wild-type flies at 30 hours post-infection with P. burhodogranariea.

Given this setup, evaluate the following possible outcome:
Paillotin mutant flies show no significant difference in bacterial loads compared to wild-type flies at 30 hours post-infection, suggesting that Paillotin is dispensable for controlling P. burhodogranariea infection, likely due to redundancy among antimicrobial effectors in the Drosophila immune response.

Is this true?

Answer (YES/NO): NO